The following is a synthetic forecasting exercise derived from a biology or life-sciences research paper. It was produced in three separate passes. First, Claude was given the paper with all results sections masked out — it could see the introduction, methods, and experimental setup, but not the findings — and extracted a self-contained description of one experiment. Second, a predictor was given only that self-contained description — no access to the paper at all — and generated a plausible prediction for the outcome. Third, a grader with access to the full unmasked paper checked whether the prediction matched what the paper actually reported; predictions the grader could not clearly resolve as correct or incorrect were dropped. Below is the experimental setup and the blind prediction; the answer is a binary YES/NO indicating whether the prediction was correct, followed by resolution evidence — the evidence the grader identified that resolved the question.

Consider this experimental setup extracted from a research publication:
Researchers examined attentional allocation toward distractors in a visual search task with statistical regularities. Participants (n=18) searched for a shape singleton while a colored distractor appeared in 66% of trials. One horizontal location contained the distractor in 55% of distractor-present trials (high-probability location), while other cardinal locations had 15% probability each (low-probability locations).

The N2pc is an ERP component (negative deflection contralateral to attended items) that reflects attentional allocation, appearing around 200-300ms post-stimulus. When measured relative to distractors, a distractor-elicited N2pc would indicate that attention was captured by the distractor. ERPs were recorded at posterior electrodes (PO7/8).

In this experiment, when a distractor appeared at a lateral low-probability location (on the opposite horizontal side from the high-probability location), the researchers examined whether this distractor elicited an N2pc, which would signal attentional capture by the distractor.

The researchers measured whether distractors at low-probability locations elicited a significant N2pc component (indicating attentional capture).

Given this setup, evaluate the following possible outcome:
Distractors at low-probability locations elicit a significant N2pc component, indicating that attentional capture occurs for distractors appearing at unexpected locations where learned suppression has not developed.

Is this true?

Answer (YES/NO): NO